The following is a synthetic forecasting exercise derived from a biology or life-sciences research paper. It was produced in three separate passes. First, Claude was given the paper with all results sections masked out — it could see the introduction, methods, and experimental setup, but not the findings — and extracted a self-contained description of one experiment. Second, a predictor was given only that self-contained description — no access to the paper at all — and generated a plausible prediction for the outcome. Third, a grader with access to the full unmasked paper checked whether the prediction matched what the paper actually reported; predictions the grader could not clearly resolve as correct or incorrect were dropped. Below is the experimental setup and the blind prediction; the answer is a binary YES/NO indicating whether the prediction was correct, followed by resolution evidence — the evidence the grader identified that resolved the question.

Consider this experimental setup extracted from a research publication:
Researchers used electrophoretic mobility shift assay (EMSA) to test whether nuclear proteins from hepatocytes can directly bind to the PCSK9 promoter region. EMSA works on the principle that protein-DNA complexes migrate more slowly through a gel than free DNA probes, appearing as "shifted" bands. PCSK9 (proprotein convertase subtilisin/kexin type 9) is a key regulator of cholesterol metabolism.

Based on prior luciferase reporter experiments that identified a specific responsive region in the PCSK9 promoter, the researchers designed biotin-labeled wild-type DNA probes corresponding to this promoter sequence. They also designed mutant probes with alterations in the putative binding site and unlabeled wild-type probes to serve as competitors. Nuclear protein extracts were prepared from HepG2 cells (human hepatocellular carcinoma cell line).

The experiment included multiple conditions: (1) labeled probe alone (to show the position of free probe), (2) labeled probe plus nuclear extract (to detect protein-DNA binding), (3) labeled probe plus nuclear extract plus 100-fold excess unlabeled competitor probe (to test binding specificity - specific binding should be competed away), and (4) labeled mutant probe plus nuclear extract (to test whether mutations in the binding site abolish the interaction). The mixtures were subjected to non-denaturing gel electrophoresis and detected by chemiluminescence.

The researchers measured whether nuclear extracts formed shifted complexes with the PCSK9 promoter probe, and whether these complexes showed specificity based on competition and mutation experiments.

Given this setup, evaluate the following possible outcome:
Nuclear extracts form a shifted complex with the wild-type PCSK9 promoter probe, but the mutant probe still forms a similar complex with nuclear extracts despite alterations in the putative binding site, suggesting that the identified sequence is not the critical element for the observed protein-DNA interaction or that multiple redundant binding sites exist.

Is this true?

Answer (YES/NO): NO